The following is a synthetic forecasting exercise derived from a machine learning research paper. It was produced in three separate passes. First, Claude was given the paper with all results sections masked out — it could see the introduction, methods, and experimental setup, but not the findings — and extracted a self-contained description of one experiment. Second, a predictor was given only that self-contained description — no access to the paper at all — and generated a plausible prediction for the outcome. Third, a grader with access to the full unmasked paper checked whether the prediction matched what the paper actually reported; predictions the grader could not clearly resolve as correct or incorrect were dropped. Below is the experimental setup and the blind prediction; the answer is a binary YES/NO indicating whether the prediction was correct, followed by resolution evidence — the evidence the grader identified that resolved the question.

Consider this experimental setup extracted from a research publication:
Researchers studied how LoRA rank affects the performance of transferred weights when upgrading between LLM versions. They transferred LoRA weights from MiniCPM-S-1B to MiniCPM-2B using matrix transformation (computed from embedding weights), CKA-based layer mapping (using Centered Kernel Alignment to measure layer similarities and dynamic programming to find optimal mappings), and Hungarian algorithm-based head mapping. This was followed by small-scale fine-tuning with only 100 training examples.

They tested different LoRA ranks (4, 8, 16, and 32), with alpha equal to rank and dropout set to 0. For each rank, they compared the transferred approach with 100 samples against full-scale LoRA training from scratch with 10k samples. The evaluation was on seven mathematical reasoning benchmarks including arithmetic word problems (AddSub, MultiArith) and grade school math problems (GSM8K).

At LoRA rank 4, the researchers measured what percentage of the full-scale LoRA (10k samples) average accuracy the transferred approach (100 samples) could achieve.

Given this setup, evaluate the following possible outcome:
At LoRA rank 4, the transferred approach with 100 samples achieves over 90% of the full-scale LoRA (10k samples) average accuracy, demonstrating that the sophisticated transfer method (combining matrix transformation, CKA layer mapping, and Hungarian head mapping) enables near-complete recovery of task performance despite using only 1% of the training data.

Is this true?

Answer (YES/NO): YES